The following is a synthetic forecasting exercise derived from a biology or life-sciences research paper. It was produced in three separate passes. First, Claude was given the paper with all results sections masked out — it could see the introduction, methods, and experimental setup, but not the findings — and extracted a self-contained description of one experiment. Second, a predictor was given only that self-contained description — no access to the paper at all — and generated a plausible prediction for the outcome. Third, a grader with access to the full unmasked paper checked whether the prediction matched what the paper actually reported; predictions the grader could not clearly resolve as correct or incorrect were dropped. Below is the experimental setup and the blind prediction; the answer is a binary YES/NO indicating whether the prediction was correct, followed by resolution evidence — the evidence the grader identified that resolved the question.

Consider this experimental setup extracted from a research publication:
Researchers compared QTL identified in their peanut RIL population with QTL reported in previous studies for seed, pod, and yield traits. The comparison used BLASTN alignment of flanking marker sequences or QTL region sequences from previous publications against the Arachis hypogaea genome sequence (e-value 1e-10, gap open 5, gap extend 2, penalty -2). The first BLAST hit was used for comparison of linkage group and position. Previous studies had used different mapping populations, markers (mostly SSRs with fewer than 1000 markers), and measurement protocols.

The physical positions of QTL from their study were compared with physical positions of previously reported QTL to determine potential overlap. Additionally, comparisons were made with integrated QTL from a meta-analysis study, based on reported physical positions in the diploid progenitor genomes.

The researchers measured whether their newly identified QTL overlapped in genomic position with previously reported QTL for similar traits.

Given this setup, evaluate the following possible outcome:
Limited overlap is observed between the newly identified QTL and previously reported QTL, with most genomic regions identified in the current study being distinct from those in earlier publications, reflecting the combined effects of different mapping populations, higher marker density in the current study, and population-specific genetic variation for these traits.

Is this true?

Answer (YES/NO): YES